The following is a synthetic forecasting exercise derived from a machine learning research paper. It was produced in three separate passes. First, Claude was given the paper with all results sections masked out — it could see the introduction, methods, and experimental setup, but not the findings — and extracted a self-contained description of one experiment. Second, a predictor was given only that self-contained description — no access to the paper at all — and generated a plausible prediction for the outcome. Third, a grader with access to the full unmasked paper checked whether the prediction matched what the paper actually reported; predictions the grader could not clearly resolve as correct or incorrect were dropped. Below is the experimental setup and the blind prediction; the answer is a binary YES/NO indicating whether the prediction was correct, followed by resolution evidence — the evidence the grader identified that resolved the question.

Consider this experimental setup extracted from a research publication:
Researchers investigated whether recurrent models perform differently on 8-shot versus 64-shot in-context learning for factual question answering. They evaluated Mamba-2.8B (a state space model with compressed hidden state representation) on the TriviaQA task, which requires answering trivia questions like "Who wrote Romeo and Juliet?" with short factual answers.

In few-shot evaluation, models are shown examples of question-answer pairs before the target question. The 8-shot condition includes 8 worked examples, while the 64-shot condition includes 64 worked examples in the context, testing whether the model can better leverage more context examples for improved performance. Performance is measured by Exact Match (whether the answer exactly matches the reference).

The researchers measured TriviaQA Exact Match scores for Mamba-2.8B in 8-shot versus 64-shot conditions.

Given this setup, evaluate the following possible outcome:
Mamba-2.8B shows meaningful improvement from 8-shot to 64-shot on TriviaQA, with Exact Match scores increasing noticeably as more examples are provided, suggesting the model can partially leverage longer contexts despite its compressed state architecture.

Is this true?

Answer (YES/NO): NO